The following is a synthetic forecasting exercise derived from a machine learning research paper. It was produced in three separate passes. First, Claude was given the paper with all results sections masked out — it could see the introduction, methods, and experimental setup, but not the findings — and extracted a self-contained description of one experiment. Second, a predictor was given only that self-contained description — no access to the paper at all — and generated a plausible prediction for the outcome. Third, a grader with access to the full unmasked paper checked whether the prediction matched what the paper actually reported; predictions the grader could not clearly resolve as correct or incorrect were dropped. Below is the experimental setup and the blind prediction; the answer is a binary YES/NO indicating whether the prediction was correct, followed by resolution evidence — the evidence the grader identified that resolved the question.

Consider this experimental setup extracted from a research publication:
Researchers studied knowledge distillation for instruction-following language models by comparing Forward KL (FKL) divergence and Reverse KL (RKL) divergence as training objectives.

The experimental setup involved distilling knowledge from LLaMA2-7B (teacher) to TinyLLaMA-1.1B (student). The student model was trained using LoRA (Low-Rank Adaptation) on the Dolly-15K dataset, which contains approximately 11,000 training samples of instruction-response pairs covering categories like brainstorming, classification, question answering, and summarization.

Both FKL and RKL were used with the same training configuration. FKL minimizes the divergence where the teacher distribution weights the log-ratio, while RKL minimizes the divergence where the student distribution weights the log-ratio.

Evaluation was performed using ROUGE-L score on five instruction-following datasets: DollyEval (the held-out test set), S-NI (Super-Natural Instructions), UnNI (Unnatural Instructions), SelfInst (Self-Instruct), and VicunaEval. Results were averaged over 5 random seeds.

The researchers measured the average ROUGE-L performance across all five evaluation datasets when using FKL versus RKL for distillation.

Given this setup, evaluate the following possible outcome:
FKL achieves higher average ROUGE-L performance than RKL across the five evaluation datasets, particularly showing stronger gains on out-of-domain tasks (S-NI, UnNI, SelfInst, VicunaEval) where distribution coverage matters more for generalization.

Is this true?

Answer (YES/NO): NO